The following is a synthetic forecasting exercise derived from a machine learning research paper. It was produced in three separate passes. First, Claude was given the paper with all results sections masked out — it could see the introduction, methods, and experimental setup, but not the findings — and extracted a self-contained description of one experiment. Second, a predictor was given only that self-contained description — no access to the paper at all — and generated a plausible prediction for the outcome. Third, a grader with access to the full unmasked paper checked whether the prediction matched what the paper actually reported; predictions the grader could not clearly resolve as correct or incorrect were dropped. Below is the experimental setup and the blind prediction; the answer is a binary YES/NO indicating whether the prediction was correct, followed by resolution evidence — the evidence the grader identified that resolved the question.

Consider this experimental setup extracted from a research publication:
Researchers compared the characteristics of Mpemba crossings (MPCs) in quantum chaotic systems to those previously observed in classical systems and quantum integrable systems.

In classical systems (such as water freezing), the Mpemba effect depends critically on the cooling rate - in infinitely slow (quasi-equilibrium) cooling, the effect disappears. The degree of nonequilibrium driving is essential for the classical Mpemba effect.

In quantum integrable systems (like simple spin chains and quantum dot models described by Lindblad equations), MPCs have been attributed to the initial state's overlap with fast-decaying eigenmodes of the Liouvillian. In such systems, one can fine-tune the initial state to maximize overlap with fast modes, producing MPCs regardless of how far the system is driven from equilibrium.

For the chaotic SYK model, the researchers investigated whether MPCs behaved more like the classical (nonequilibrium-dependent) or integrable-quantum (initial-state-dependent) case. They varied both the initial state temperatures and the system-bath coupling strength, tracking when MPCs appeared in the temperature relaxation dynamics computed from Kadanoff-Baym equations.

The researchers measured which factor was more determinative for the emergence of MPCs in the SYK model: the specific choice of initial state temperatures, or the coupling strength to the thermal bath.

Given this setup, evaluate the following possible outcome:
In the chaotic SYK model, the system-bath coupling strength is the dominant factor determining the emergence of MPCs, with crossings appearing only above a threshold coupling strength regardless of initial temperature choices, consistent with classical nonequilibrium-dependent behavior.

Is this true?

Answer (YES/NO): YES